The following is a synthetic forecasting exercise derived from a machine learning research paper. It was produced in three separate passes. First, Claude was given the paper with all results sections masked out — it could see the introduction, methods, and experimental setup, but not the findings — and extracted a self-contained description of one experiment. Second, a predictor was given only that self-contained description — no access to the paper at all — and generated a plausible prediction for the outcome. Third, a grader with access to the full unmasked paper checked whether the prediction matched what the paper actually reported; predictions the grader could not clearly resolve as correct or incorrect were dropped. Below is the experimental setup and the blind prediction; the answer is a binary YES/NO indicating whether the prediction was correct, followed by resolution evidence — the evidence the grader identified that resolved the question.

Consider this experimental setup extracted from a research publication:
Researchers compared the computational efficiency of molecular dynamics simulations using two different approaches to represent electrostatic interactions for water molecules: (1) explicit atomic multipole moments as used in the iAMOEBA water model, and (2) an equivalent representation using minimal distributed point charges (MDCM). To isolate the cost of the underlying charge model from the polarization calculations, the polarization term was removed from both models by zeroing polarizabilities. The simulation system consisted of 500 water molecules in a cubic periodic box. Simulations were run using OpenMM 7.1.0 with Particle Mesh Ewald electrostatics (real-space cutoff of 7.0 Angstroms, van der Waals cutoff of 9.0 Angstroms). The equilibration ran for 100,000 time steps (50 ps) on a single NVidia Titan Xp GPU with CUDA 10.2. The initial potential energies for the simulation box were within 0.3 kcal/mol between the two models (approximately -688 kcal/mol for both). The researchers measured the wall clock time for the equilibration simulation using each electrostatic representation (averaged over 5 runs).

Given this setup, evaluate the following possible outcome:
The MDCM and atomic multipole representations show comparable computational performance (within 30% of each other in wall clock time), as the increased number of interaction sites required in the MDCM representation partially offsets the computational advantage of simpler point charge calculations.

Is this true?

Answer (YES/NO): YES